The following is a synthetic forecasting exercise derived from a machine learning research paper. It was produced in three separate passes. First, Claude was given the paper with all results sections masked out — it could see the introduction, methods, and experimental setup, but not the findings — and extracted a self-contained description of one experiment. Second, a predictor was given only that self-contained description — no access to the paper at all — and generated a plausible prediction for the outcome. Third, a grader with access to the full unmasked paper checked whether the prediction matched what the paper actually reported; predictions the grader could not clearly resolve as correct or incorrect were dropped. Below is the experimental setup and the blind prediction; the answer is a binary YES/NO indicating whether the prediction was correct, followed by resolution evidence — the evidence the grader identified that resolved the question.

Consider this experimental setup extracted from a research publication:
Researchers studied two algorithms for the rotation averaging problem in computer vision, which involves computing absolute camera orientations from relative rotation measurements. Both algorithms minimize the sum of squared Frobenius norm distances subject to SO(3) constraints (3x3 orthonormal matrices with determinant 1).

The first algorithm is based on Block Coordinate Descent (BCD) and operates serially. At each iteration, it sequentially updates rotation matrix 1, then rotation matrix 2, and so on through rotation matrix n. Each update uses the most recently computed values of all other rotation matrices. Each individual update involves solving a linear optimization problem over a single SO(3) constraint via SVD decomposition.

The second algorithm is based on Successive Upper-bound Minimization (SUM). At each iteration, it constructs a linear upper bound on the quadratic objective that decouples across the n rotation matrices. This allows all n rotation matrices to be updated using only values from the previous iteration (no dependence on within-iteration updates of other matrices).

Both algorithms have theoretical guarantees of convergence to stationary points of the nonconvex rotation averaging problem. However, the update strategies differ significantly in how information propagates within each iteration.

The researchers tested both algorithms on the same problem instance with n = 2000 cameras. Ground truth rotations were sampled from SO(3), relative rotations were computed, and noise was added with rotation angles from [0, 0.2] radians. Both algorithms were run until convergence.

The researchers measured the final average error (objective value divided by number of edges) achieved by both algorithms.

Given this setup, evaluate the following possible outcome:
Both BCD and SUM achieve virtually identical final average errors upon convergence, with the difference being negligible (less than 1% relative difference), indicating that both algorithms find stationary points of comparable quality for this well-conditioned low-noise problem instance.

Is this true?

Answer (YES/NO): YES